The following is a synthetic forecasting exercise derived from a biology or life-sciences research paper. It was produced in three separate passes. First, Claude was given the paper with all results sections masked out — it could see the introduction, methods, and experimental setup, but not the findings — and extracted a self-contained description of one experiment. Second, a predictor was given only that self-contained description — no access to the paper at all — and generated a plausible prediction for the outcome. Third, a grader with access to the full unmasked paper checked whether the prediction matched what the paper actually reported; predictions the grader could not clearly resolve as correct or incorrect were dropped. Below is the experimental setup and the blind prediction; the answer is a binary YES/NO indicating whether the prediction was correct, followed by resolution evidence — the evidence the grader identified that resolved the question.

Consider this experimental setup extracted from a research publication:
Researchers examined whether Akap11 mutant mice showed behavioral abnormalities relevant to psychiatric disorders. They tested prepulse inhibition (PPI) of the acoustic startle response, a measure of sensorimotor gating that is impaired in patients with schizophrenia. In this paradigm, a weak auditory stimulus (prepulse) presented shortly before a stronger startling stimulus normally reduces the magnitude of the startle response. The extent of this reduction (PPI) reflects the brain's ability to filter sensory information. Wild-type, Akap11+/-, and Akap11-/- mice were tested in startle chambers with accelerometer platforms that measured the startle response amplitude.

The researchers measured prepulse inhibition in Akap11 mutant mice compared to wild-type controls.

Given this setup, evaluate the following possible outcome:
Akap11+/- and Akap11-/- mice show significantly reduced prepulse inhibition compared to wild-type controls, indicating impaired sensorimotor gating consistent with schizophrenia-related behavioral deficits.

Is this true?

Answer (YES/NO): NO